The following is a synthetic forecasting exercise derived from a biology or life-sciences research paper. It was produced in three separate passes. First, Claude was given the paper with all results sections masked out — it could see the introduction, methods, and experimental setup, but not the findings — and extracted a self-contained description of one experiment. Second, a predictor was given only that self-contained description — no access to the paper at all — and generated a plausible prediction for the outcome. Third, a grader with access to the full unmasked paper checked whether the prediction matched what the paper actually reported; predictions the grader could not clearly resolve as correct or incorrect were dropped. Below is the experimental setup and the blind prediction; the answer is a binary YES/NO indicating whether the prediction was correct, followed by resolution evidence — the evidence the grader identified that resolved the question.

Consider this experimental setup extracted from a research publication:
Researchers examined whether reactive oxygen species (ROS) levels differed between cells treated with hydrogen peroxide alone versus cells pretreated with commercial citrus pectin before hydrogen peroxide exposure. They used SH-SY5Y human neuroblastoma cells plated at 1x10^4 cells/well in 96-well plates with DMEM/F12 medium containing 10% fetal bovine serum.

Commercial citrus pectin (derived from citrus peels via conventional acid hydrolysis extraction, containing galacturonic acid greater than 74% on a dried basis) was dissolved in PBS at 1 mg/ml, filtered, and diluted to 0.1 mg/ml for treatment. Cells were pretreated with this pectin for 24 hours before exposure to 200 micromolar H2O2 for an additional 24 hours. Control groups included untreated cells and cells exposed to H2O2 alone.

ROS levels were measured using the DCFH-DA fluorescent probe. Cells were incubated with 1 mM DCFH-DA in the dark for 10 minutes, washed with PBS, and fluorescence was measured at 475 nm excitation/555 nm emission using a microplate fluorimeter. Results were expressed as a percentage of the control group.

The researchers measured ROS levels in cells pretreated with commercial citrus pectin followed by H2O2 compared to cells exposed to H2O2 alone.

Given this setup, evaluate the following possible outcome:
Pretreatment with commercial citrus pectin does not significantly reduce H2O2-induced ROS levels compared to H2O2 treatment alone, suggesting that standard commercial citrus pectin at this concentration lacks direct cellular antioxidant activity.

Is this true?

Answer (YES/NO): YES